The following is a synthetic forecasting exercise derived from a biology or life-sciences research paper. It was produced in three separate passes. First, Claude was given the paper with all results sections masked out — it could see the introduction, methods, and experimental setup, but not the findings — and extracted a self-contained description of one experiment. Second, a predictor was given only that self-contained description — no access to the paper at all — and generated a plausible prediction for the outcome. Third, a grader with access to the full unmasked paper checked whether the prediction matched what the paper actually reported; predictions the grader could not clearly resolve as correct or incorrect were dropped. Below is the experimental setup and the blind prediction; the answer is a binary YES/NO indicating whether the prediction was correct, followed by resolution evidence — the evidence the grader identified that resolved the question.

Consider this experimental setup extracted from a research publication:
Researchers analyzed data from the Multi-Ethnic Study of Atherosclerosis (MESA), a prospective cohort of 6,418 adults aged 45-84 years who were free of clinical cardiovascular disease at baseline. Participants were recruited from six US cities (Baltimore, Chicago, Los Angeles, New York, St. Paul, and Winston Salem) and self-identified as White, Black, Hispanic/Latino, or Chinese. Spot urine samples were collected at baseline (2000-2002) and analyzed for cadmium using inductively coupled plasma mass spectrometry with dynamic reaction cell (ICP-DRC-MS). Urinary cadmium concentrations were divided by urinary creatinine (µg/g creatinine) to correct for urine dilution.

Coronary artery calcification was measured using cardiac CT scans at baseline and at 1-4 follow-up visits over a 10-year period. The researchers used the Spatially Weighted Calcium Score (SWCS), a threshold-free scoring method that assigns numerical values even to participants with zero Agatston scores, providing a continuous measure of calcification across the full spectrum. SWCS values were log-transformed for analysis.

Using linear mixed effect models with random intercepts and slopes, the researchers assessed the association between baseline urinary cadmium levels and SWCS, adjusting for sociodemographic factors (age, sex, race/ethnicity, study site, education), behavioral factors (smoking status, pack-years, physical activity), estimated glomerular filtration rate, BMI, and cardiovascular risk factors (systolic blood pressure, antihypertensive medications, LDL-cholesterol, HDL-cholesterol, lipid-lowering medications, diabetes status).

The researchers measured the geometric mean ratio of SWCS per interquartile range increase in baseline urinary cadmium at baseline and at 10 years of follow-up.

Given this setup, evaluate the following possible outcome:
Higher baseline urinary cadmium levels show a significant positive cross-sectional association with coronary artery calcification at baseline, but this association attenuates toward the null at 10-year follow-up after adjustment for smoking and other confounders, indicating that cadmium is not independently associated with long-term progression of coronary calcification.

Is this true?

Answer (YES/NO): NO